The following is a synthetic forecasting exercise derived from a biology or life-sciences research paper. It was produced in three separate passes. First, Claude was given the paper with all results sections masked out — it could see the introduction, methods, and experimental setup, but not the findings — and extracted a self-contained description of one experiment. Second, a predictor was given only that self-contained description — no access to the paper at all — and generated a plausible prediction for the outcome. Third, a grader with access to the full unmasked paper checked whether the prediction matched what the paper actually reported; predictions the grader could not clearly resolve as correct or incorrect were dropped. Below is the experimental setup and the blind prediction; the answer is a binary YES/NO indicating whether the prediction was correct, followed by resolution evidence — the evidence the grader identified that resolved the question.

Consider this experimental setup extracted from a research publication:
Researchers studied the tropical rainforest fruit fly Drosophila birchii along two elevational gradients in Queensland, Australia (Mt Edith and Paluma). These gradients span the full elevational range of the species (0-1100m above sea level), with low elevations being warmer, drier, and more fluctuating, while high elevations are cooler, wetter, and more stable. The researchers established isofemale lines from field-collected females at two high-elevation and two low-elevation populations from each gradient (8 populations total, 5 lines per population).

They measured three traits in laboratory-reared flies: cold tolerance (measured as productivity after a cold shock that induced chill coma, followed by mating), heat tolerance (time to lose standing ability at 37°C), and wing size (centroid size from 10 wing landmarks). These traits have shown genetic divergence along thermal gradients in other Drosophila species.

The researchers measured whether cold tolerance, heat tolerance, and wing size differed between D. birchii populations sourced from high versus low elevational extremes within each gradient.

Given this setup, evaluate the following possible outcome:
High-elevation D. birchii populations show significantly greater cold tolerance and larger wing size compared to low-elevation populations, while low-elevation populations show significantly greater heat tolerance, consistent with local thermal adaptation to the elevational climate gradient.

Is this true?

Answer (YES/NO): NO